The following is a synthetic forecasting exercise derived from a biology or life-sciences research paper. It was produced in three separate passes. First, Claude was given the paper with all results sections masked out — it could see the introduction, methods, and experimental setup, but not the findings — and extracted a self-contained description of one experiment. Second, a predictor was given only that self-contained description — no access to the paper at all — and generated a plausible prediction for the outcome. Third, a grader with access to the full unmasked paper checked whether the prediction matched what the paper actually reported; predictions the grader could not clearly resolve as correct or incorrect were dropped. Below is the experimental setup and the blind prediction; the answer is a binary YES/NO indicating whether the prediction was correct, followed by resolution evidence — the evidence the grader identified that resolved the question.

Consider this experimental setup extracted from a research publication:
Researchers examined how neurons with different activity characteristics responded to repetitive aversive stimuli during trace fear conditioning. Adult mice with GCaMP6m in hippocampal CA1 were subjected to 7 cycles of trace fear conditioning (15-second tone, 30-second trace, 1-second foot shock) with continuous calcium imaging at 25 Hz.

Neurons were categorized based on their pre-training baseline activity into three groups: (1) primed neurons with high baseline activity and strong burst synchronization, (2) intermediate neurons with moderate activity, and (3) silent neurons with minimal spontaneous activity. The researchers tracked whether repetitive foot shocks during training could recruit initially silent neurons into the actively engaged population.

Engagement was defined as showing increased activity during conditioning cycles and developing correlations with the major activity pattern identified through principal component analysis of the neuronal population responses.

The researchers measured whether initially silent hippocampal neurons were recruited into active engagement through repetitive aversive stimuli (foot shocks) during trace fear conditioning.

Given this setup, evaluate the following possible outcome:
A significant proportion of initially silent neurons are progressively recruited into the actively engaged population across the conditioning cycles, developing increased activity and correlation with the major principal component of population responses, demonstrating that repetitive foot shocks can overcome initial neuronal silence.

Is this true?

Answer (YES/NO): NO